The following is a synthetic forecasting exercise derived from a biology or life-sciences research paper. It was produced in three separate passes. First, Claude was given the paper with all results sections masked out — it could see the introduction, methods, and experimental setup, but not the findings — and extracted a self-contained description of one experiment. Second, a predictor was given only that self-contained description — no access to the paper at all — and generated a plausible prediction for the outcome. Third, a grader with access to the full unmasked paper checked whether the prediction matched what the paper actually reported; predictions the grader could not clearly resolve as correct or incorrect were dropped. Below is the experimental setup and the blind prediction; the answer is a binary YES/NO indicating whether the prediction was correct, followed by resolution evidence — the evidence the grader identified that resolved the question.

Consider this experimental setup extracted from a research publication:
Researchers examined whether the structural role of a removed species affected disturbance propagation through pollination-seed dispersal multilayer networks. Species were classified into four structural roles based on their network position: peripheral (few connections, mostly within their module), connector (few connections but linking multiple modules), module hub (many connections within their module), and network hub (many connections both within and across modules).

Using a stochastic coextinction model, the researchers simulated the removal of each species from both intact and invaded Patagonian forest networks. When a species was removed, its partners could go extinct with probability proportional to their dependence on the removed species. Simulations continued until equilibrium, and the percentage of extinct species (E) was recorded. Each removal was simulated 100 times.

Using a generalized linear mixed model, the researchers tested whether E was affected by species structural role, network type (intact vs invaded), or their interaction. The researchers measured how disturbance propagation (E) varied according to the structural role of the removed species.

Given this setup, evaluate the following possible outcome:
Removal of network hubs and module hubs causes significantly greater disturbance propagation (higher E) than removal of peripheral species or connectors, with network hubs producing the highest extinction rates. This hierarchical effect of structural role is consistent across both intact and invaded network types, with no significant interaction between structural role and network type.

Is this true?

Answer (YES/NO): NO